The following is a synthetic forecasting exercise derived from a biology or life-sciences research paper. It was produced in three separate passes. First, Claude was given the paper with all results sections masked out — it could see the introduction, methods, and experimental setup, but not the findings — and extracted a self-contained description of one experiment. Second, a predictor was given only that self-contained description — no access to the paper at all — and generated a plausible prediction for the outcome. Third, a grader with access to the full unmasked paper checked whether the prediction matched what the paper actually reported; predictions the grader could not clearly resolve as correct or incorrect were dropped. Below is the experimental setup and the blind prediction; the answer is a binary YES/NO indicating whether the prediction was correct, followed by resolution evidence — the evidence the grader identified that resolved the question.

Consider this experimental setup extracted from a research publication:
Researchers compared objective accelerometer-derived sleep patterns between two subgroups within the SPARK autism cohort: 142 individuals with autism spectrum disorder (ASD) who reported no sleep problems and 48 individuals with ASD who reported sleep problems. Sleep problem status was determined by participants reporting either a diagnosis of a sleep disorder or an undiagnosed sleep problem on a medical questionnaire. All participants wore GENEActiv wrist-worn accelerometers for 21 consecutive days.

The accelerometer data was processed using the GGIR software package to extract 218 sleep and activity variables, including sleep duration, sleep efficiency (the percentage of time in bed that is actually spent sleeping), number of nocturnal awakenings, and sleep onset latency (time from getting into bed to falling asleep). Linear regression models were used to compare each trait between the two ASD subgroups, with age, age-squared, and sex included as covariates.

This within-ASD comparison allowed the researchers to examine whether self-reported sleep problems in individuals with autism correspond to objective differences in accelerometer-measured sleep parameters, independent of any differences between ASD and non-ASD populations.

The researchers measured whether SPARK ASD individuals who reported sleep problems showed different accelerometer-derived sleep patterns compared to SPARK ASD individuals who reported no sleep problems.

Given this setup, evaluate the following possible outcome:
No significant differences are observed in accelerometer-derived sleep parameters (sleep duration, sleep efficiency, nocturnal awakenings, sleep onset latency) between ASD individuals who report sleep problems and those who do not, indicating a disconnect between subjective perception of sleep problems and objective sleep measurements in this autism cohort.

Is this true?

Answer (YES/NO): NO